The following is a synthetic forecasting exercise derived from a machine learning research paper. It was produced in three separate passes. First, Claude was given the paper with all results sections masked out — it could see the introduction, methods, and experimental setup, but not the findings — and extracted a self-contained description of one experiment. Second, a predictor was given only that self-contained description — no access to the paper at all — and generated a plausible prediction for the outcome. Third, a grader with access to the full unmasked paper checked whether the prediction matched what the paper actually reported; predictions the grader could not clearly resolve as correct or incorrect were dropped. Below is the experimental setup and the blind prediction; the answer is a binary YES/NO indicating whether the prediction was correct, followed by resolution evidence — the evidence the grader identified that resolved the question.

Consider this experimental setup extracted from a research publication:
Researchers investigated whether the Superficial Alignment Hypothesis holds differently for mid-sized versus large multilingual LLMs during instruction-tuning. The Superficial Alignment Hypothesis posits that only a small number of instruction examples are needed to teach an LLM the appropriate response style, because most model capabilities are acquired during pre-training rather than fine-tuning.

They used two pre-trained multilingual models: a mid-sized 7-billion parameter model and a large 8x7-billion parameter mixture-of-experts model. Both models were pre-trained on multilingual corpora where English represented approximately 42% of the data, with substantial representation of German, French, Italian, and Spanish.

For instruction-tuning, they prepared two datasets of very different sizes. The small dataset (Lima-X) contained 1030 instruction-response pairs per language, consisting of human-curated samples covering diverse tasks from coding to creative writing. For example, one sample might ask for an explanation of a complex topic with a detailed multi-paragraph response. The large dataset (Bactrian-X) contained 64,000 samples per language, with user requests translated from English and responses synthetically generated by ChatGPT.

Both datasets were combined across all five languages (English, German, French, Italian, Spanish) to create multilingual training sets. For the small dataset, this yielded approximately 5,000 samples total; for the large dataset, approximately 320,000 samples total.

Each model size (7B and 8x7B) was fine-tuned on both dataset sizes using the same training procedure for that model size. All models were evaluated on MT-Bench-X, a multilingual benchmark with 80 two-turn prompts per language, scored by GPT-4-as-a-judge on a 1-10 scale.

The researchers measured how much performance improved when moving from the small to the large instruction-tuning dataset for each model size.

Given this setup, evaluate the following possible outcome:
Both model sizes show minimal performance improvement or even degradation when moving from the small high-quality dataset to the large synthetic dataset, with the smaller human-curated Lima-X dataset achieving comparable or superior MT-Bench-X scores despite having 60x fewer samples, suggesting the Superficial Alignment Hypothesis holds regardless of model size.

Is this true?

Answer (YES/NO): NO